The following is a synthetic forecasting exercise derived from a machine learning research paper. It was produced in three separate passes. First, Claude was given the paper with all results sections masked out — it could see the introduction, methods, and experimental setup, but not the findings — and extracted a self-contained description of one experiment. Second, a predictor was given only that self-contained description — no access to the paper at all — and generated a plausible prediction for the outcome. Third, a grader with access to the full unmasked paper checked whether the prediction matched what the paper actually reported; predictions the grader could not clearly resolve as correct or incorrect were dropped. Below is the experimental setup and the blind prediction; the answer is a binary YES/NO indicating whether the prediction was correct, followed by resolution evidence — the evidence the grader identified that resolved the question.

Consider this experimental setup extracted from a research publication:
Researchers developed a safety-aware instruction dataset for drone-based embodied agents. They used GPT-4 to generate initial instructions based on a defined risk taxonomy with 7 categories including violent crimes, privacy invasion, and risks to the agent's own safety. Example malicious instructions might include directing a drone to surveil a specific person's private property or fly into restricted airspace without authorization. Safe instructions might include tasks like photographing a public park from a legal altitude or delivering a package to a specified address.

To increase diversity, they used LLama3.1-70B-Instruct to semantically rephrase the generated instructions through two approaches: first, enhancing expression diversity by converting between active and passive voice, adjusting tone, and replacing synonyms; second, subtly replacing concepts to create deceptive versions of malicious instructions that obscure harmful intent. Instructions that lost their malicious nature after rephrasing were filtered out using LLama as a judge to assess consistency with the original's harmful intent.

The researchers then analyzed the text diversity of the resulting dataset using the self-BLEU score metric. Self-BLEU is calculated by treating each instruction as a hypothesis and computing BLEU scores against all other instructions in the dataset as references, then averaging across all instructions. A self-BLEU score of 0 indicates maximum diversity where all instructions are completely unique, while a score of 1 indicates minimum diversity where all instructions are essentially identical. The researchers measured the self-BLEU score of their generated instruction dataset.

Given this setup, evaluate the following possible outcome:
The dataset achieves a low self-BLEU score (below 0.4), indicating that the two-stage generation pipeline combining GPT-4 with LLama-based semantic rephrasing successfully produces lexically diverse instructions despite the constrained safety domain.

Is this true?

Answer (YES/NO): YES